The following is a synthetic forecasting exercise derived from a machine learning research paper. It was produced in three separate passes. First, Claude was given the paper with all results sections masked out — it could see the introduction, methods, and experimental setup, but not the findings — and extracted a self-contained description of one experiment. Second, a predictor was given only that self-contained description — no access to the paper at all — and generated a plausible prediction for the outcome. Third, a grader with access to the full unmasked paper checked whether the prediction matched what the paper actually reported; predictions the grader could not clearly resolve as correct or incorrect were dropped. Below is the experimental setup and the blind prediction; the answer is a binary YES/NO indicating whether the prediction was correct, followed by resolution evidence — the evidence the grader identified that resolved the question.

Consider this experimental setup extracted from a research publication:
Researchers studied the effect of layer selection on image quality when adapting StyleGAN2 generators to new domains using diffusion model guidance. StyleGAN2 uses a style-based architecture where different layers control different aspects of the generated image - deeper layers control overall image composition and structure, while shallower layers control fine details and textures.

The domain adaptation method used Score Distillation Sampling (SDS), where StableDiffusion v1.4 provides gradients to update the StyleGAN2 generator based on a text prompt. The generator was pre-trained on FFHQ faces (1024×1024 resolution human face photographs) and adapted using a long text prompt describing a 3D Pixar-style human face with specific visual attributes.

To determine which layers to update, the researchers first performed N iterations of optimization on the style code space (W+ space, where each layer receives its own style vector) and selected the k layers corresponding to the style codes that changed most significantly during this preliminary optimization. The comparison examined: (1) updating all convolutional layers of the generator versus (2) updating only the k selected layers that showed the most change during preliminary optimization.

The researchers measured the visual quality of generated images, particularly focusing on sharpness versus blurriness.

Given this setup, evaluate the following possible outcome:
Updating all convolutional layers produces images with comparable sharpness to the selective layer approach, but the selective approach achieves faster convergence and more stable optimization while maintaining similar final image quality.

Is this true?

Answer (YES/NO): NO